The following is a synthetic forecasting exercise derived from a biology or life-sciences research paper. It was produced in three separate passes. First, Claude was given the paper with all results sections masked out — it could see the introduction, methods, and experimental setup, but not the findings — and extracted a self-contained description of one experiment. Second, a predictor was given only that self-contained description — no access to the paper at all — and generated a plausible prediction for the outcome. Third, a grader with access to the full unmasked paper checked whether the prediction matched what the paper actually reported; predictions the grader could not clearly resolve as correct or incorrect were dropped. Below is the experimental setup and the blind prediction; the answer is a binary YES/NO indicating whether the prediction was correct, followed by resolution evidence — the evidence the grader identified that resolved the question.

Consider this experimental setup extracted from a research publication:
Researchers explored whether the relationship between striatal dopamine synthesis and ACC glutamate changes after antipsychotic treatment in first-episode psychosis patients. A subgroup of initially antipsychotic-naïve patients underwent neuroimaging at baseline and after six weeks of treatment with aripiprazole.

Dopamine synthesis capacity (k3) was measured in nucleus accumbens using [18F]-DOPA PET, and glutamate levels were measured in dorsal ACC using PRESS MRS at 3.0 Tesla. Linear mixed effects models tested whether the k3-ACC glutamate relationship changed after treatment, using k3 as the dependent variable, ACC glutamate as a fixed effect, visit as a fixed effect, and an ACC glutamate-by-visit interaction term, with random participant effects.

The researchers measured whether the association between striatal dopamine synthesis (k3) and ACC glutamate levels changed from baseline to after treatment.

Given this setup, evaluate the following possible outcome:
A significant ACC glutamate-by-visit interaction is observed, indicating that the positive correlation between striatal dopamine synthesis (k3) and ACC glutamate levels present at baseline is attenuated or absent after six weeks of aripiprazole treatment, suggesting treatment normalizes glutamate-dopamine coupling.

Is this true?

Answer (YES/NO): NO